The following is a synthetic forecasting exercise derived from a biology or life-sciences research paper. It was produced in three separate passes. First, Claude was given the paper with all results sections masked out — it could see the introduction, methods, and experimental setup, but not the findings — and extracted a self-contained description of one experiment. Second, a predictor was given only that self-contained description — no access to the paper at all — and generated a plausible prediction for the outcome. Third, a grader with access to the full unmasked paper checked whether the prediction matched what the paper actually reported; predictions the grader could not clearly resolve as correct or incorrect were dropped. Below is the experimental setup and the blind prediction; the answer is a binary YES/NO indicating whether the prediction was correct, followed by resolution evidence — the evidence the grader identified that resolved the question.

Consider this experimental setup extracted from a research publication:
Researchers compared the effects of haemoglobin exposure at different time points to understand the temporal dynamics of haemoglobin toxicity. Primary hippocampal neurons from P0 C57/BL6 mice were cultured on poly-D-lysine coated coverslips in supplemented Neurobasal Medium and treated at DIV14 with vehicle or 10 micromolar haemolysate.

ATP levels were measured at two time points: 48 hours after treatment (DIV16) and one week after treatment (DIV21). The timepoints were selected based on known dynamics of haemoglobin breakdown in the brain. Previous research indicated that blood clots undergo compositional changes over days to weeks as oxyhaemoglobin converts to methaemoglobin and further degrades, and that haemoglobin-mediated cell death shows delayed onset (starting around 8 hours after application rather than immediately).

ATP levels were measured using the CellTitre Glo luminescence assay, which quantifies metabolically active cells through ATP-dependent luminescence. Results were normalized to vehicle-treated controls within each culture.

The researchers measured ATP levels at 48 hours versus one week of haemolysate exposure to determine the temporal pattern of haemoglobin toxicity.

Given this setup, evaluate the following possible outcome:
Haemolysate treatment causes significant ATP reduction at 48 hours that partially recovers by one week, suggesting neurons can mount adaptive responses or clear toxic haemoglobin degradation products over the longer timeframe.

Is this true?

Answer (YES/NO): NO